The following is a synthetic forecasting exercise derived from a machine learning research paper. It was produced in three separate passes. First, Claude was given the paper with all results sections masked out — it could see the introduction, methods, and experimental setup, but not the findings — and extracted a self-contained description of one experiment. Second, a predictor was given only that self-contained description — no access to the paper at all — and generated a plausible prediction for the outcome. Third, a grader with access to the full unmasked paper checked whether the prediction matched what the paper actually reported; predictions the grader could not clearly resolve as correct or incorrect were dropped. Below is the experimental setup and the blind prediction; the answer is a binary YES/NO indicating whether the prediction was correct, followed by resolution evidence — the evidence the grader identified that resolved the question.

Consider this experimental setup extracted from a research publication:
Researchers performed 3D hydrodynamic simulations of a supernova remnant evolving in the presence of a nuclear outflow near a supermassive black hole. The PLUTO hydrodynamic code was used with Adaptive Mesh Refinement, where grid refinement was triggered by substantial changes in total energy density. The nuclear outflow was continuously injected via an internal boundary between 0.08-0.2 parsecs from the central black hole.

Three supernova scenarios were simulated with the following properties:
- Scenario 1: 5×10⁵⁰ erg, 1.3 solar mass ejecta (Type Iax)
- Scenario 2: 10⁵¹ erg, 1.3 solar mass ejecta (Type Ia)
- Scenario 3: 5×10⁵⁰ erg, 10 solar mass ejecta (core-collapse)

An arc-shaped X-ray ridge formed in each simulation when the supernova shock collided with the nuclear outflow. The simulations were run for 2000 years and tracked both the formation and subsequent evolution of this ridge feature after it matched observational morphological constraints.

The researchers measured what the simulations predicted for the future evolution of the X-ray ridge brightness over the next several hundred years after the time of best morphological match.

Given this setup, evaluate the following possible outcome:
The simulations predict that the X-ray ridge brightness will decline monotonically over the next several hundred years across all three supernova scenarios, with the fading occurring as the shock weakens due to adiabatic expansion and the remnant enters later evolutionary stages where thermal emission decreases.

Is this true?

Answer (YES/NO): NO